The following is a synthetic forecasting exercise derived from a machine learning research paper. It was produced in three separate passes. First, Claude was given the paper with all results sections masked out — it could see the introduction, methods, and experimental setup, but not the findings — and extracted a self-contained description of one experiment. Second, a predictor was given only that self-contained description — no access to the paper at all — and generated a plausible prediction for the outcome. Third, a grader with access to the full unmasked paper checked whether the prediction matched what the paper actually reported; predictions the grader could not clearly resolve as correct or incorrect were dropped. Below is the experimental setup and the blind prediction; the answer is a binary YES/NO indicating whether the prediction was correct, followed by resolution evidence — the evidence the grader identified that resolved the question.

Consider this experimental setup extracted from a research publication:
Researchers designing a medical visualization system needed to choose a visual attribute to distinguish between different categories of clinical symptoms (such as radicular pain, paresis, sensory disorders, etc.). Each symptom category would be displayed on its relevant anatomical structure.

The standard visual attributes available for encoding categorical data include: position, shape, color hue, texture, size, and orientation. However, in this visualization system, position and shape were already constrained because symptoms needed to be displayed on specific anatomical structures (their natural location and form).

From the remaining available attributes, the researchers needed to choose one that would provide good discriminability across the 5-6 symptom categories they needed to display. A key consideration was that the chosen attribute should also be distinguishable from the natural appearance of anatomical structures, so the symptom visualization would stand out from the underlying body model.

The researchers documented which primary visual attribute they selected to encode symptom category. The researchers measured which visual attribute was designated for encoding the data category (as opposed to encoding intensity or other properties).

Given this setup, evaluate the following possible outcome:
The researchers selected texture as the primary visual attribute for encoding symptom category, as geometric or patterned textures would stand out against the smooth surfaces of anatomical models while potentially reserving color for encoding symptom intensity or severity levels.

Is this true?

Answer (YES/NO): NO